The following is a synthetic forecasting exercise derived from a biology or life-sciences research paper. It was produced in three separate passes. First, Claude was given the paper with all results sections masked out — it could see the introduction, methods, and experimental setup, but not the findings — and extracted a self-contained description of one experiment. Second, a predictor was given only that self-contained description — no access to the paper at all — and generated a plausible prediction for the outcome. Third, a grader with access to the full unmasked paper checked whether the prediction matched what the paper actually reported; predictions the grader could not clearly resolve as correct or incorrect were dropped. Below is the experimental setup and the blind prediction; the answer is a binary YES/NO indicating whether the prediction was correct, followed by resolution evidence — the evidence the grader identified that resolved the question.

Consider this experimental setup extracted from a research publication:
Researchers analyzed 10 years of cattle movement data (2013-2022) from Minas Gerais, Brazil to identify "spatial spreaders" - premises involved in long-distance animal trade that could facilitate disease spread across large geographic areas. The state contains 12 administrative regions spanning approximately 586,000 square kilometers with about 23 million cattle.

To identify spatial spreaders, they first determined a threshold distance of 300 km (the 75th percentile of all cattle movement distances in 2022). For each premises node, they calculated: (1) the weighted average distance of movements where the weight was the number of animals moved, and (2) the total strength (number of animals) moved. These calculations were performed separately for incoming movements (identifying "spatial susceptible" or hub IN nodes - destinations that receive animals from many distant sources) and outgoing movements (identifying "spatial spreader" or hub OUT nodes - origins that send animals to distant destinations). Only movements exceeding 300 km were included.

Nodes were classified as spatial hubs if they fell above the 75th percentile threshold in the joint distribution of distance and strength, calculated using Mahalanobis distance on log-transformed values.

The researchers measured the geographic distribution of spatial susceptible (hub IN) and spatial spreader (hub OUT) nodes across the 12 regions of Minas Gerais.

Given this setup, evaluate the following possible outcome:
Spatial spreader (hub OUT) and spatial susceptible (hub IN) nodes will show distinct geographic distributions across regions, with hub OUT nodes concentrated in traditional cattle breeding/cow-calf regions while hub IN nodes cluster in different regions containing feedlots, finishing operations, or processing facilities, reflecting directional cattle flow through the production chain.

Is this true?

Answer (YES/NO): NO